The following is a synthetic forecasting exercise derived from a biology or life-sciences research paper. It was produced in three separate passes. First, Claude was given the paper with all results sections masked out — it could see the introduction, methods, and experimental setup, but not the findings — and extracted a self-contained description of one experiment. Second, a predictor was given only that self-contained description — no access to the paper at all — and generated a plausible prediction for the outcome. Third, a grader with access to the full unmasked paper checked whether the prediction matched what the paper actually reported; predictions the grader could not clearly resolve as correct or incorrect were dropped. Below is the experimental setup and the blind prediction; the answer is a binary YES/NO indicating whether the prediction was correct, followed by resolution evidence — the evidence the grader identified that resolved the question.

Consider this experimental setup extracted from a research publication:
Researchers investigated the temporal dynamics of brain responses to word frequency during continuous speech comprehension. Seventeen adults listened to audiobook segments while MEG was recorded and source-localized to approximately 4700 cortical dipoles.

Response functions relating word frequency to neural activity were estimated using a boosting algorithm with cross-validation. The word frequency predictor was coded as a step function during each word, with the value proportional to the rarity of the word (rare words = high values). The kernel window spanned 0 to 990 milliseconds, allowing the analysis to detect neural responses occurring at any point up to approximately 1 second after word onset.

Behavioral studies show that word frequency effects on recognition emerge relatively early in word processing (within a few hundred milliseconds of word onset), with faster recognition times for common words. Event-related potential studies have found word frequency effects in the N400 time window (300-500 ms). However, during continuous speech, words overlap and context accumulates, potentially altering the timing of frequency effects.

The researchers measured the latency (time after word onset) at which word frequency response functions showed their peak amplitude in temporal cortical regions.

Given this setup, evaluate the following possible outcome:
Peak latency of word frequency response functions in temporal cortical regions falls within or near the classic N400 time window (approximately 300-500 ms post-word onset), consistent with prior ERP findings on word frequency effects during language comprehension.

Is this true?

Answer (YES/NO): NO